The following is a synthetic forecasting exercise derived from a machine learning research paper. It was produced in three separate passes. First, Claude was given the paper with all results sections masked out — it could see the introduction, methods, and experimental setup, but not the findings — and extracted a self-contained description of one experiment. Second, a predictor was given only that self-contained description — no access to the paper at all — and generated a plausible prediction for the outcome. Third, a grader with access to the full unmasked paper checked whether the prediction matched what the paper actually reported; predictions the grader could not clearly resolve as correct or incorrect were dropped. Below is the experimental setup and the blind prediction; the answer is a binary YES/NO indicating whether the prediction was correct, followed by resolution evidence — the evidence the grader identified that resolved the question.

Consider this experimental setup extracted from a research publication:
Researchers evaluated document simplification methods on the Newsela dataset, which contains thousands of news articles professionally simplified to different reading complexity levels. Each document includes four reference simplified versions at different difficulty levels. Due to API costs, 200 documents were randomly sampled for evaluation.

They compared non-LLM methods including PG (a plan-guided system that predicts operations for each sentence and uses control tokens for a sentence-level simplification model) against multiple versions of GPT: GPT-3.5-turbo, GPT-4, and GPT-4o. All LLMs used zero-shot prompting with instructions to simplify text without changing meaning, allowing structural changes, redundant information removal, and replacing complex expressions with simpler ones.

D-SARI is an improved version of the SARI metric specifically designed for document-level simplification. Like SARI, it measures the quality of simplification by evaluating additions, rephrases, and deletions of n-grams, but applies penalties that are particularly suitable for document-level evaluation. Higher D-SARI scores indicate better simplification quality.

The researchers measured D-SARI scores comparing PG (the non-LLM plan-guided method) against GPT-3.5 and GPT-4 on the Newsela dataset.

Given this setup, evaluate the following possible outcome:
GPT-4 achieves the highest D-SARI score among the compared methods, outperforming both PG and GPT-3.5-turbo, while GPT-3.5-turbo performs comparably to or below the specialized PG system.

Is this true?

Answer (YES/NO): NO